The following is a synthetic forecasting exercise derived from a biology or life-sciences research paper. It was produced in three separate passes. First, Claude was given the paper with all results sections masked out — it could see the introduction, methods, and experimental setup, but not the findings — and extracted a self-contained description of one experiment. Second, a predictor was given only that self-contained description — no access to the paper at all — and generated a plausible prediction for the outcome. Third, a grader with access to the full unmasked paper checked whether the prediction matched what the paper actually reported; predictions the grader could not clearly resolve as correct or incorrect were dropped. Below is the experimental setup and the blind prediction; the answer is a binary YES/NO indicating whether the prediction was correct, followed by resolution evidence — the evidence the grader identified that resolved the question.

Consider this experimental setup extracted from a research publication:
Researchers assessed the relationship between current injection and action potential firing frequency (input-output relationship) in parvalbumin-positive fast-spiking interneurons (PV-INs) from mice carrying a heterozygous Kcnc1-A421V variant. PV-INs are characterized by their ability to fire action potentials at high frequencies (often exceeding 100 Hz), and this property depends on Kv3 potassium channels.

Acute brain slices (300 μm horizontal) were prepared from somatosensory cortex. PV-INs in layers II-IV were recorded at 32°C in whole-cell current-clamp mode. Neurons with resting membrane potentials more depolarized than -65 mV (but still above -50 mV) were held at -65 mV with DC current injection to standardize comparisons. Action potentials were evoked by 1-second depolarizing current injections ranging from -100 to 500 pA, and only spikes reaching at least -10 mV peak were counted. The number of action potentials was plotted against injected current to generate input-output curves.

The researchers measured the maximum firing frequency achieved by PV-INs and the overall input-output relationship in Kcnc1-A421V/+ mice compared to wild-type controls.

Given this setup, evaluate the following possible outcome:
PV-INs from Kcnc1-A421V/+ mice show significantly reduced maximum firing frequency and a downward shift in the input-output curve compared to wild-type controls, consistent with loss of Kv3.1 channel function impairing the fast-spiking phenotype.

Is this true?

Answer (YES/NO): YES